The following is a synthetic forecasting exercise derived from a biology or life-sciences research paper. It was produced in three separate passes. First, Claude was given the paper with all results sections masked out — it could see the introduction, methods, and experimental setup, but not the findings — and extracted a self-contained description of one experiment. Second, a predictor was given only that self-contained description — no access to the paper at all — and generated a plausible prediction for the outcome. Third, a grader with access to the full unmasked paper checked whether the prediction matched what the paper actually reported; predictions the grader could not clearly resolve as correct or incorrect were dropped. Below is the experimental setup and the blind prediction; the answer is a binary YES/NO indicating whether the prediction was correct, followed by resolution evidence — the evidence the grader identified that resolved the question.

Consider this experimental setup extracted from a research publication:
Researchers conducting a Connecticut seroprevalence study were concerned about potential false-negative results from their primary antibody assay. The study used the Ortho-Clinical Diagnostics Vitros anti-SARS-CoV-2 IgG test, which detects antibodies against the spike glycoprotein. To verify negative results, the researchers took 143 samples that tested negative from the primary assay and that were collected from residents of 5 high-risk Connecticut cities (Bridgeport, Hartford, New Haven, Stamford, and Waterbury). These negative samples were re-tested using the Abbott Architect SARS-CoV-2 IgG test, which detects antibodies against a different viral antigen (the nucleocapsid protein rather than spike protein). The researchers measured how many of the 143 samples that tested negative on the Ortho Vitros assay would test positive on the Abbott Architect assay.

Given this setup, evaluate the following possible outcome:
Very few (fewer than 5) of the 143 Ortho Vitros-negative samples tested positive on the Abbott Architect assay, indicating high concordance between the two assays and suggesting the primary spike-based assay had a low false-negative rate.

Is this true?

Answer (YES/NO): YES